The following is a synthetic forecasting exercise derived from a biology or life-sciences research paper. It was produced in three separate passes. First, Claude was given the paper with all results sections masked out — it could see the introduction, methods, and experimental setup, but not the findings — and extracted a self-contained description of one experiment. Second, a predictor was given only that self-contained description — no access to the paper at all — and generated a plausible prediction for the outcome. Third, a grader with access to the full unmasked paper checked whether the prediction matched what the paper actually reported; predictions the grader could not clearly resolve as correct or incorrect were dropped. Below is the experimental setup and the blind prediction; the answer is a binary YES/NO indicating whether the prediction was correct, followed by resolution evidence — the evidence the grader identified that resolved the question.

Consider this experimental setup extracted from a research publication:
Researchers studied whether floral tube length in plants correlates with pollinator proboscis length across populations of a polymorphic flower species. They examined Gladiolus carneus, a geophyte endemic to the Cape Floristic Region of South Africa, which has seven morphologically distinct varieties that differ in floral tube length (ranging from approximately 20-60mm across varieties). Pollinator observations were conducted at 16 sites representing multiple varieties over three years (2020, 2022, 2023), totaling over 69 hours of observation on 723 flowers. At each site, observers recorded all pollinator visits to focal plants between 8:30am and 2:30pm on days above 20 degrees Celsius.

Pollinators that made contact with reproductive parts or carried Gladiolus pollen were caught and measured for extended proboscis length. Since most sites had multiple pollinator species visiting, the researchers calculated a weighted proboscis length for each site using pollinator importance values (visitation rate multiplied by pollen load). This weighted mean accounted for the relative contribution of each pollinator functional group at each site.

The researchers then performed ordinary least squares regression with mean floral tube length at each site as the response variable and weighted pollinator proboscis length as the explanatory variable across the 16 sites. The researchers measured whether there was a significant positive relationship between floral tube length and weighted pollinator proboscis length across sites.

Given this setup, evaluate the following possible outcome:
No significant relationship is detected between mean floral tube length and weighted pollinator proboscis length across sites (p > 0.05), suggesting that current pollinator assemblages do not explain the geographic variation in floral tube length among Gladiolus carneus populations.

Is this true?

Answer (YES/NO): NO